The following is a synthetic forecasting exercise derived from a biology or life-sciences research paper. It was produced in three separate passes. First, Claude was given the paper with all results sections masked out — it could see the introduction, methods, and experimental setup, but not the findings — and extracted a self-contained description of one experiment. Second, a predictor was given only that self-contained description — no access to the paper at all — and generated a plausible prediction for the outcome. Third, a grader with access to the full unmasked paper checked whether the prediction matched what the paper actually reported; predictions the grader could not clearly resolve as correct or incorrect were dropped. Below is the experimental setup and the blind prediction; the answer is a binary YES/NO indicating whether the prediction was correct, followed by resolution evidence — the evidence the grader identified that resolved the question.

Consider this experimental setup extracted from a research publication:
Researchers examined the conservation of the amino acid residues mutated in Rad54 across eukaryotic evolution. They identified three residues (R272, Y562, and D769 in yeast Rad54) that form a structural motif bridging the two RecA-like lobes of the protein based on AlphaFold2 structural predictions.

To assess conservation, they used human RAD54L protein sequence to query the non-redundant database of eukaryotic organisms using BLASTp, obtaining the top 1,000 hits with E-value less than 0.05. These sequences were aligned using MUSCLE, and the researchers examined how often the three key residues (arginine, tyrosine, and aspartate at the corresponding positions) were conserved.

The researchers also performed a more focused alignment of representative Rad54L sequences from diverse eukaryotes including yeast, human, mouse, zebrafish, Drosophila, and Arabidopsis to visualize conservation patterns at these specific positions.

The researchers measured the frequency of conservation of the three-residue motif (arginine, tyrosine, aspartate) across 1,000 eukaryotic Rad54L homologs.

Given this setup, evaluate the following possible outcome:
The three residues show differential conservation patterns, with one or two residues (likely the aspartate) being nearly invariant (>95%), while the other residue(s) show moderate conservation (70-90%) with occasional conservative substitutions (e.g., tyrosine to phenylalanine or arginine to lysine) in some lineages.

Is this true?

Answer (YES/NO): NO